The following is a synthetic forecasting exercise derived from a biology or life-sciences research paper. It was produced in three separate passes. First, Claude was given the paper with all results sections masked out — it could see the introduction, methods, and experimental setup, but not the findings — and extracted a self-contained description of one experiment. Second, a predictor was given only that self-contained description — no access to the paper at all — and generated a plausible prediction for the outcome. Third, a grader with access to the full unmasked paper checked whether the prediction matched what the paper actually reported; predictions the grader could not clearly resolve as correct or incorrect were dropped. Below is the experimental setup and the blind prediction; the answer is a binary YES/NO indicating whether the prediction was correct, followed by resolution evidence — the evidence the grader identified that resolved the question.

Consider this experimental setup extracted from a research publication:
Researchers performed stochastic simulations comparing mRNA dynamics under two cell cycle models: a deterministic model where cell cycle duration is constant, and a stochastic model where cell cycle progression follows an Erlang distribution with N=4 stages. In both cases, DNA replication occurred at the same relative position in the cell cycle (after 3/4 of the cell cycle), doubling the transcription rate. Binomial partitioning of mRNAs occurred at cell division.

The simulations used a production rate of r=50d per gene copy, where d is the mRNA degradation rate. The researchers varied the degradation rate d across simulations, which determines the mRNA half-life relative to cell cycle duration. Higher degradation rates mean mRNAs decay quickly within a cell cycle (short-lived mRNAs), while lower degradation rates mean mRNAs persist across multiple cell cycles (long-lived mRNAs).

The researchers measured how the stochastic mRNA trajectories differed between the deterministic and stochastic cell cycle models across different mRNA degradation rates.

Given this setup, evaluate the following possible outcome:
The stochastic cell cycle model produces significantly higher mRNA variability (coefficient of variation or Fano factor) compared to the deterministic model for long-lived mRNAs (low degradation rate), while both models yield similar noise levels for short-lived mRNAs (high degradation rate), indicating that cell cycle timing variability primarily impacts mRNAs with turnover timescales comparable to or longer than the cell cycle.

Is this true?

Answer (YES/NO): NO